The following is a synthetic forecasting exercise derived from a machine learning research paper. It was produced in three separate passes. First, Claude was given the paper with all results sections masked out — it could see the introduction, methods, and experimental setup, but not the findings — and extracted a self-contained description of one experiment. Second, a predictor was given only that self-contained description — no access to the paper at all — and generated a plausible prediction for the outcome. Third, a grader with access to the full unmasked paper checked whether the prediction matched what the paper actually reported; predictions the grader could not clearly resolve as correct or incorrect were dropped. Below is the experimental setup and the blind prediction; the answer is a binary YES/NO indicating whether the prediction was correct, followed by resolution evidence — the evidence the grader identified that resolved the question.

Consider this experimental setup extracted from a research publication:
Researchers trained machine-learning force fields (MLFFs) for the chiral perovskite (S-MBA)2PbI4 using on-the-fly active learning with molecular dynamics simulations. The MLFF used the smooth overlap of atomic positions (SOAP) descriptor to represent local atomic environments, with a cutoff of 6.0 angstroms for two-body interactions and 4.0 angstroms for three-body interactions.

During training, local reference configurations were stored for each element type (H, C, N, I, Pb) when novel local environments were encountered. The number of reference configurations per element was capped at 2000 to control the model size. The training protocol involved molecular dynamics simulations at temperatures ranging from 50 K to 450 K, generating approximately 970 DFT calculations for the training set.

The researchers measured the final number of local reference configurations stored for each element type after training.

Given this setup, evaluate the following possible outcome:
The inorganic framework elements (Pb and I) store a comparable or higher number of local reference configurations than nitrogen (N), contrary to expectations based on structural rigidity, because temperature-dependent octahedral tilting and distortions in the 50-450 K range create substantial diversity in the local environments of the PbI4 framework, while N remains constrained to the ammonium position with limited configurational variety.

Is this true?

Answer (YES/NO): NO